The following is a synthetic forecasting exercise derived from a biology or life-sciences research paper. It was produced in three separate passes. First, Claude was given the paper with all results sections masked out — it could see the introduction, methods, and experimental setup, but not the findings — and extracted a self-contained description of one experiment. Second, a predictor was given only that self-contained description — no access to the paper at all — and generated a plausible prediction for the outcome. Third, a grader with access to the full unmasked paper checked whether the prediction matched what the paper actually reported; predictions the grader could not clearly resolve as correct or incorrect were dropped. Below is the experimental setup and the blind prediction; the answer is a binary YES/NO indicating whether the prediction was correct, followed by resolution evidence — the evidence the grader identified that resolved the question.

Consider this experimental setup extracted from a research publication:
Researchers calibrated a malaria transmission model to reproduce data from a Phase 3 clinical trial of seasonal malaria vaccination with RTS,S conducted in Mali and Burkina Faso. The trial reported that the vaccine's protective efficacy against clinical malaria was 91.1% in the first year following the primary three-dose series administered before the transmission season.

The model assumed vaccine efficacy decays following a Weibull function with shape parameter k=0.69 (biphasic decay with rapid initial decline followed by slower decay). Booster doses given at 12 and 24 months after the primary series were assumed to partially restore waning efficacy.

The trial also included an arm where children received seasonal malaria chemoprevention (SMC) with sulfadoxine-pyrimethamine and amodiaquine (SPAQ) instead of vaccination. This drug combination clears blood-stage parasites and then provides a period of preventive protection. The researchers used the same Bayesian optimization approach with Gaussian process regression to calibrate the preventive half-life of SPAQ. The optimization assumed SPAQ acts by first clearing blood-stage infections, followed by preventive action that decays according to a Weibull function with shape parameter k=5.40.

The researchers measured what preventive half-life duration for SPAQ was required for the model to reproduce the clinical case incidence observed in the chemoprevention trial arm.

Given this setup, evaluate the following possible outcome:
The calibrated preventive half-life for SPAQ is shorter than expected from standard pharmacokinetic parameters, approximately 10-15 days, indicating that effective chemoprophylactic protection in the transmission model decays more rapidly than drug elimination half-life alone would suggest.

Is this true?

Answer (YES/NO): NO